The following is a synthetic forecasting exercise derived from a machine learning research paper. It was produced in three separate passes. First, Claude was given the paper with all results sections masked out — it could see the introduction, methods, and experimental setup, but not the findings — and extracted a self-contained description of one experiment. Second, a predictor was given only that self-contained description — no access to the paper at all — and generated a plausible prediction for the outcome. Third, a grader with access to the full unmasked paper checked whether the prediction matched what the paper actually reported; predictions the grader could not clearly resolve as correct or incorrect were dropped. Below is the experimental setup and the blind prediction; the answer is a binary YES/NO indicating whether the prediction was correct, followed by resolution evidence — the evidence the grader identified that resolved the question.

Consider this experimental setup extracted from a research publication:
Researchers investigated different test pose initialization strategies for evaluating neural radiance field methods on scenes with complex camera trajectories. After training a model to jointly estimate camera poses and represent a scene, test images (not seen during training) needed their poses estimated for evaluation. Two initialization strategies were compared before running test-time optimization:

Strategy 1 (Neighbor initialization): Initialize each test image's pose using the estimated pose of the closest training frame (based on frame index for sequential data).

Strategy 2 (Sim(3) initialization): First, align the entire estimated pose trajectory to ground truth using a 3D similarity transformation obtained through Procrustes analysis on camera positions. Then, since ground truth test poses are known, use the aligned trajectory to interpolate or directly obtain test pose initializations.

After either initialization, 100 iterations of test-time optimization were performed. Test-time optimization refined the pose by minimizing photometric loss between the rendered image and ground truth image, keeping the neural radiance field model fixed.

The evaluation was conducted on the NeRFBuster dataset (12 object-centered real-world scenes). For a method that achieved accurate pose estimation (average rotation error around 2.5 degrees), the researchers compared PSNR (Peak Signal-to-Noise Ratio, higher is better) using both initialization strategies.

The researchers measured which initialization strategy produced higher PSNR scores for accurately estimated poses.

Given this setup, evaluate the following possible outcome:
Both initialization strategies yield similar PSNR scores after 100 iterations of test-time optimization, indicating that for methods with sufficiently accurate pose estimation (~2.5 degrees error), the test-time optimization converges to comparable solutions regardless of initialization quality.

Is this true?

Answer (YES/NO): YES